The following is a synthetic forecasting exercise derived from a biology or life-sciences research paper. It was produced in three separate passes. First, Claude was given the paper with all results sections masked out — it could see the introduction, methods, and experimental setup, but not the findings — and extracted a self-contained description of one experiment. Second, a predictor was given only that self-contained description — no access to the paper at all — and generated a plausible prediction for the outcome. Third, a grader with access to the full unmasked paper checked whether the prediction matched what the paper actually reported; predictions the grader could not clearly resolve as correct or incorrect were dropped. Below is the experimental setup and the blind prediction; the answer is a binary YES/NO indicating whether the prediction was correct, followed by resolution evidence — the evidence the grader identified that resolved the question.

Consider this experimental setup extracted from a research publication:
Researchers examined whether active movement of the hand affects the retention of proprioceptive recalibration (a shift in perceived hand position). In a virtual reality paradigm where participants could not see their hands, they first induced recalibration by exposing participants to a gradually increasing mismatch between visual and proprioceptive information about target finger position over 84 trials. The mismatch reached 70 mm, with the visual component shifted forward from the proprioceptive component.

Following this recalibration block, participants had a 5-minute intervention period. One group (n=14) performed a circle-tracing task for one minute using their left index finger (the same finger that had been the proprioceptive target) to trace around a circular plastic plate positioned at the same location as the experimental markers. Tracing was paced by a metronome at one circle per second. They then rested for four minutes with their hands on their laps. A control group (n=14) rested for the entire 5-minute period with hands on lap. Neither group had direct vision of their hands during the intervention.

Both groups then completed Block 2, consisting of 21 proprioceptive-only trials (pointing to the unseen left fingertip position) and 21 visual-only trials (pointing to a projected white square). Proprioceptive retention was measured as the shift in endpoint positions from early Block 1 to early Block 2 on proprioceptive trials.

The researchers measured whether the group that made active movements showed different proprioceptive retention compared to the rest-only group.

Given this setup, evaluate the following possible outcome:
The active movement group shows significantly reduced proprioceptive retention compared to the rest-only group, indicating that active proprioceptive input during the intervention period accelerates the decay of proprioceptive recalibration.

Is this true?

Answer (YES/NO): NO